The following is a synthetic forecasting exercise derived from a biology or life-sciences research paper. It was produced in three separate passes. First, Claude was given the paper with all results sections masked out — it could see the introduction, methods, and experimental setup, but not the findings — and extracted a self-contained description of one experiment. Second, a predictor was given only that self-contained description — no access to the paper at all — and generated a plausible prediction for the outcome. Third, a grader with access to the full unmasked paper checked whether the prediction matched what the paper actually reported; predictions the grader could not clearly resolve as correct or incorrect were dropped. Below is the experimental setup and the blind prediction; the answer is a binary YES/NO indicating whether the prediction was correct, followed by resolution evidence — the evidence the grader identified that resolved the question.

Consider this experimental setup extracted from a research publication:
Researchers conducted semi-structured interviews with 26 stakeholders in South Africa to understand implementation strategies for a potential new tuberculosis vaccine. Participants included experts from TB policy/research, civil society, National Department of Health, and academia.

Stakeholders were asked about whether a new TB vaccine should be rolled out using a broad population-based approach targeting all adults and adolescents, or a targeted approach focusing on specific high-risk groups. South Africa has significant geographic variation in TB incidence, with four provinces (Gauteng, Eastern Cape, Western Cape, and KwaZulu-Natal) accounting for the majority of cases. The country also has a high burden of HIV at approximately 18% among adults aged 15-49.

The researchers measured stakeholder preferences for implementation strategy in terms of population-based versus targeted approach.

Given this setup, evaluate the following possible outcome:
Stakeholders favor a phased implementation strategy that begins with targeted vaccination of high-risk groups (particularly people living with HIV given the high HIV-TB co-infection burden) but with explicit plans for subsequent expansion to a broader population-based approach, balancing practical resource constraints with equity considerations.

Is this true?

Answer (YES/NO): YES